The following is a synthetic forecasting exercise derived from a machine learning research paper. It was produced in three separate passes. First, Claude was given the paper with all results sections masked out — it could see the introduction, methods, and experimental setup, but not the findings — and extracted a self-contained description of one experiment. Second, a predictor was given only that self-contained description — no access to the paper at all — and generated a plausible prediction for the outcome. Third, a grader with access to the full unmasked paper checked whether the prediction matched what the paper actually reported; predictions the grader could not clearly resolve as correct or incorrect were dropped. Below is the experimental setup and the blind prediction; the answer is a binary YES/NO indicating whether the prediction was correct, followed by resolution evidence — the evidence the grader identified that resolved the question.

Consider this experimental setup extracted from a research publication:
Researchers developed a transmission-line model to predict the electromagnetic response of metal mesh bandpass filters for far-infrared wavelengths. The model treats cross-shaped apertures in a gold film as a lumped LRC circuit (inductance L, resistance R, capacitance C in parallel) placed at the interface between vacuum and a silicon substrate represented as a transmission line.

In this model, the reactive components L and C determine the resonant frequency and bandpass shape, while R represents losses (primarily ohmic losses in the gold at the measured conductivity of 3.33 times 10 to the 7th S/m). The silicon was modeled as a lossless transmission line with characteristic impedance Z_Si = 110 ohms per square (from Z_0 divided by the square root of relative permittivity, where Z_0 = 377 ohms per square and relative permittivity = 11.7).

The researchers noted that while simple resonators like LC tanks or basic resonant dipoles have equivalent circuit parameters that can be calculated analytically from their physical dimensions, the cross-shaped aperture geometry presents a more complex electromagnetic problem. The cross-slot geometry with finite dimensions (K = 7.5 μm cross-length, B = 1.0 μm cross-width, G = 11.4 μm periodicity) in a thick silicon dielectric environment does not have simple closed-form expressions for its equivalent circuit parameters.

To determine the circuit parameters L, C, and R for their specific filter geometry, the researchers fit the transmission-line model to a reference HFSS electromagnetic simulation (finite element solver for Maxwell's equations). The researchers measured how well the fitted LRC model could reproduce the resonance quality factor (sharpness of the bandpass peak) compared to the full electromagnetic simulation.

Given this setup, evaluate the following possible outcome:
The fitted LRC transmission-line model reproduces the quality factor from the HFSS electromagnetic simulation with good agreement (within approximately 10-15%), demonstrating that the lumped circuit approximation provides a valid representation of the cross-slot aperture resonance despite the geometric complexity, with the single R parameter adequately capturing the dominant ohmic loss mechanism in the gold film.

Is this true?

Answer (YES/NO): NO